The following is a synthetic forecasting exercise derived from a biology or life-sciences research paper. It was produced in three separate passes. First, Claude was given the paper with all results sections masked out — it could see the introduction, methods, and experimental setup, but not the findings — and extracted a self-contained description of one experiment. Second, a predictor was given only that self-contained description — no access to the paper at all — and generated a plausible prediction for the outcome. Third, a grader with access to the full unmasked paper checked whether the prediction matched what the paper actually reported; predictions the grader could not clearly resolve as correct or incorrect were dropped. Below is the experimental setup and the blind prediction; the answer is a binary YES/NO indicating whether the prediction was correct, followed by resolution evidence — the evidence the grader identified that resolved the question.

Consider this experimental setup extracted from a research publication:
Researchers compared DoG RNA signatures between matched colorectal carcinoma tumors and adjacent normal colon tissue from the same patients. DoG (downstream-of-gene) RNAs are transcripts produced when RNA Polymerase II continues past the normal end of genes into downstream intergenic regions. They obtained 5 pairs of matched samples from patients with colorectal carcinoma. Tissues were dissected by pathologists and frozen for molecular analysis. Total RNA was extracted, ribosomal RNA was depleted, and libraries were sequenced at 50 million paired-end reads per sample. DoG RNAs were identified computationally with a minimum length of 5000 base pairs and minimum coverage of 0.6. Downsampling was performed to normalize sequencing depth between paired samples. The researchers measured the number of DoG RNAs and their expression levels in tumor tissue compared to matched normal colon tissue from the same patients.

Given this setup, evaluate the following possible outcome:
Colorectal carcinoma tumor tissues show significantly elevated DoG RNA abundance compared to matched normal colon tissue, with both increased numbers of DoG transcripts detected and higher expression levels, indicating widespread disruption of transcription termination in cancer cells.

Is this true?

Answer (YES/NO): NO